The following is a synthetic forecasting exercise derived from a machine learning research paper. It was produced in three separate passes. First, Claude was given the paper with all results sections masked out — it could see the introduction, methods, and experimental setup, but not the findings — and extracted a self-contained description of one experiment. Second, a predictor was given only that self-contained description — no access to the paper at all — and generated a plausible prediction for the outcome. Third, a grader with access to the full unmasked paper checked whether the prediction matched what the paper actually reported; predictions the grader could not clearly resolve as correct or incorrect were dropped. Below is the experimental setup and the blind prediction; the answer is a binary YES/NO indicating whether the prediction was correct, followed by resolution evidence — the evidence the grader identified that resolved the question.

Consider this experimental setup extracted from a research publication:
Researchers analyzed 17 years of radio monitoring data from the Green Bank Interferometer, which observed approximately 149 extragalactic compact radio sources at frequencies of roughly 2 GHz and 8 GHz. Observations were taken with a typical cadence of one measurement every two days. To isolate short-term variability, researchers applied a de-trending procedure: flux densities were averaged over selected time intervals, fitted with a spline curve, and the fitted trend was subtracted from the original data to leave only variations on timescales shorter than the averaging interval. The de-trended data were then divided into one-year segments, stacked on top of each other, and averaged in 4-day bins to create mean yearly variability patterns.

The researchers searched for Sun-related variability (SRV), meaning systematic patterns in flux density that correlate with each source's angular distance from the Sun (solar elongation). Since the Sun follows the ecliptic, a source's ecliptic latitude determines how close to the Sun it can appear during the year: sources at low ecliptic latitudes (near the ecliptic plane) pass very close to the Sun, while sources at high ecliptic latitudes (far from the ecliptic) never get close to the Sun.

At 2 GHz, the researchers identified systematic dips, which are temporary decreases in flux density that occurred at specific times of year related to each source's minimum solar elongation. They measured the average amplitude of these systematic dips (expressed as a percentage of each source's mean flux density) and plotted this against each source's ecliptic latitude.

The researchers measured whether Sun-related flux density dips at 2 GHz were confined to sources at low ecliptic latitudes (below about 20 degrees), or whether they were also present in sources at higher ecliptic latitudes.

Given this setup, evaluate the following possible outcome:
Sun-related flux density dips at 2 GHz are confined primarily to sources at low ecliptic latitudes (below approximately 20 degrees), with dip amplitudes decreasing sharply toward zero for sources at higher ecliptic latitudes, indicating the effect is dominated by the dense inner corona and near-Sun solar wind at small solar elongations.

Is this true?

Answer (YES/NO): NO